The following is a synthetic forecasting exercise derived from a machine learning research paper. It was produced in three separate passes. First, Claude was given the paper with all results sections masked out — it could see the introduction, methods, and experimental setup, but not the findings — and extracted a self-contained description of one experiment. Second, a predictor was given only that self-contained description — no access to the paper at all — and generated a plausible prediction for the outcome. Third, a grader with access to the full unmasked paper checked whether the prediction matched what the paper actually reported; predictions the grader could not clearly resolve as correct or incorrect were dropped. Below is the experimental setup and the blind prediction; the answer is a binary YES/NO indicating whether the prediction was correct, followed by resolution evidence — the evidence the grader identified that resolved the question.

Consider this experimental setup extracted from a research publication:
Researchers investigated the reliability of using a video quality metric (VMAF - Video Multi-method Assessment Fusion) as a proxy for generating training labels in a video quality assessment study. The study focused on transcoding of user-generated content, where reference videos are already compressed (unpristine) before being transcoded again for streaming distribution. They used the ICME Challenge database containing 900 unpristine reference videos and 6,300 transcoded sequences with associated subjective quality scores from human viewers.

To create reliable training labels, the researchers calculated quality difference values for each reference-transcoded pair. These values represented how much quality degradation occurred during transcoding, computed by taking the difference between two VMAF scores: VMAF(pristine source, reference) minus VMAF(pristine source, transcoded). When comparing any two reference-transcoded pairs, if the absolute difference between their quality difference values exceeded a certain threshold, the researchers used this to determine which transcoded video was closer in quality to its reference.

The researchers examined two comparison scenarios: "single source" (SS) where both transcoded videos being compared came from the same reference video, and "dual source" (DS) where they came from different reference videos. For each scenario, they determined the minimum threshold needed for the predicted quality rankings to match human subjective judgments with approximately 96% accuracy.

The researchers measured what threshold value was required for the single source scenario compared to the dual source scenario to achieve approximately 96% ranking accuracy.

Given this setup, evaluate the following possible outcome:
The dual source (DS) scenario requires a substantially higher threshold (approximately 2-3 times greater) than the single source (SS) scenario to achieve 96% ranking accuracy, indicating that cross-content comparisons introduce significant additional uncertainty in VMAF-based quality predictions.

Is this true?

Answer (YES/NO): NO